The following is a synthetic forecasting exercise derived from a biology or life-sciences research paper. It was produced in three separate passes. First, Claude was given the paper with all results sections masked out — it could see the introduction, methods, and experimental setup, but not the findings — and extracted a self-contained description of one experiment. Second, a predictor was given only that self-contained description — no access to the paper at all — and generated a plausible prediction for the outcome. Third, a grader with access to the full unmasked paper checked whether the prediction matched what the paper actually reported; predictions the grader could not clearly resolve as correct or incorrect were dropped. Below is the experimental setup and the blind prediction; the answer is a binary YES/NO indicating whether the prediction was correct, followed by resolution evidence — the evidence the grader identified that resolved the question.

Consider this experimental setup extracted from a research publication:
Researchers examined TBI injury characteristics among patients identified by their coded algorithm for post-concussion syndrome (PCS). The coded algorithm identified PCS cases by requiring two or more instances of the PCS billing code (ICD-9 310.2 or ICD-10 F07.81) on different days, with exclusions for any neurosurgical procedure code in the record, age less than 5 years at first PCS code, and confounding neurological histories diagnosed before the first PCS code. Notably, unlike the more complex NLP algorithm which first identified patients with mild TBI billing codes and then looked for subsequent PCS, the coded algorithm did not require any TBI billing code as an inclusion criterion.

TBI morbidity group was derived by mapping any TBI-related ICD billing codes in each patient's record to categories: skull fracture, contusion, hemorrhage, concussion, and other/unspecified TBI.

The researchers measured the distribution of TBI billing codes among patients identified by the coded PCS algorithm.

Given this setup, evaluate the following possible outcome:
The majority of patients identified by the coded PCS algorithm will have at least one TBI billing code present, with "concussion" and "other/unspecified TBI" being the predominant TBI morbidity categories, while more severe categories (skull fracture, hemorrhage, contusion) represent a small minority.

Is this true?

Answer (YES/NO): YES